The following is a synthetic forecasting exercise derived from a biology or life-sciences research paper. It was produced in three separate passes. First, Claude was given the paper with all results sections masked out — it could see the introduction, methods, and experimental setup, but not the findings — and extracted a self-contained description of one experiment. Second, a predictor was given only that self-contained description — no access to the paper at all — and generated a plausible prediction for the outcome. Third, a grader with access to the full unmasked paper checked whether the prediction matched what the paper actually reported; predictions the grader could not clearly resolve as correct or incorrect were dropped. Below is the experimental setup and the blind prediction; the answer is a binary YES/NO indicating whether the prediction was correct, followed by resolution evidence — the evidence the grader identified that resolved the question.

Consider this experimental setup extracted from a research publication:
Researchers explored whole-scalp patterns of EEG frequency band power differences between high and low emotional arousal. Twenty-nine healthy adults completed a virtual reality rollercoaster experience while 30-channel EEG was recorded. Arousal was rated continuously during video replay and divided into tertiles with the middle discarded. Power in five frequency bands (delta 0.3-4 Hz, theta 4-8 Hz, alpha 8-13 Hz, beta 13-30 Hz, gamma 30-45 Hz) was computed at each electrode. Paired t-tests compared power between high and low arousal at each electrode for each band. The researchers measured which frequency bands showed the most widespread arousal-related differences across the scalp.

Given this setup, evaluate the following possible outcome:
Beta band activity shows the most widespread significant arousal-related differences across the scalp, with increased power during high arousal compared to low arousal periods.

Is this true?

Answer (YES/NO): NO